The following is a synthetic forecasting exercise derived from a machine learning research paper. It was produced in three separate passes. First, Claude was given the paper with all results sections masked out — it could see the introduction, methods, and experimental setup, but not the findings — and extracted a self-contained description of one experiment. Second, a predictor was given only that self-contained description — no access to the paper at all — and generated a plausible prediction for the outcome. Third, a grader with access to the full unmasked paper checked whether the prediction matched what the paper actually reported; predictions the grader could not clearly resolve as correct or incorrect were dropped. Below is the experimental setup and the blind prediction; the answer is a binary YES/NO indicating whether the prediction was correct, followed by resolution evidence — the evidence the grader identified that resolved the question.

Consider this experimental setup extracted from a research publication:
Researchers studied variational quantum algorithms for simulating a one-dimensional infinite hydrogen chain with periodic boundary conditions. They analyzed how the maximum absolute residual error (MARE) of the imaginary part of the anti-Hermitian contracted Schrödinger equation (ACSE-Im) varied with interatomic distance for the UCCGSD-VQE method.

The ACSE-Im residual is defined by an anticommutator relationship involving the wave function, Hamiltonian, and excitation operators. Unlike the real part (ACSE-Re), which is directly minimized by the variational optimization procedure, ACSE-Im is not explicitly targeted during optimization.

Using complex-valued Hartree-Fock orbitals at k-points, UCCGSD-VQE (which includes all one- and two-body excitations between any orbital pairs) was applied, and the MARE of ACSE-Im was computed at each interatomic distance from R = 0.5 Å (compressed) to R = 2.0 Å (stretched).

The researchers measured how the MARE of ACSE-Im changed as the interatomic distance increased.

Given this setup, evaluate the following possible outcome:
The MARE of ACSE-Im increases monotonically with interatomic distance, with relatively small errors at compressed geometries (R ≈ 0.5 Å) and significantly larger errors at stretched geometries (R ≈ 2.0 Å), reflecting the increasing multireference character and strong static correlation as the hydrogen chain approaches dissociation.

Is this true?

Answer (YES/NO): NO